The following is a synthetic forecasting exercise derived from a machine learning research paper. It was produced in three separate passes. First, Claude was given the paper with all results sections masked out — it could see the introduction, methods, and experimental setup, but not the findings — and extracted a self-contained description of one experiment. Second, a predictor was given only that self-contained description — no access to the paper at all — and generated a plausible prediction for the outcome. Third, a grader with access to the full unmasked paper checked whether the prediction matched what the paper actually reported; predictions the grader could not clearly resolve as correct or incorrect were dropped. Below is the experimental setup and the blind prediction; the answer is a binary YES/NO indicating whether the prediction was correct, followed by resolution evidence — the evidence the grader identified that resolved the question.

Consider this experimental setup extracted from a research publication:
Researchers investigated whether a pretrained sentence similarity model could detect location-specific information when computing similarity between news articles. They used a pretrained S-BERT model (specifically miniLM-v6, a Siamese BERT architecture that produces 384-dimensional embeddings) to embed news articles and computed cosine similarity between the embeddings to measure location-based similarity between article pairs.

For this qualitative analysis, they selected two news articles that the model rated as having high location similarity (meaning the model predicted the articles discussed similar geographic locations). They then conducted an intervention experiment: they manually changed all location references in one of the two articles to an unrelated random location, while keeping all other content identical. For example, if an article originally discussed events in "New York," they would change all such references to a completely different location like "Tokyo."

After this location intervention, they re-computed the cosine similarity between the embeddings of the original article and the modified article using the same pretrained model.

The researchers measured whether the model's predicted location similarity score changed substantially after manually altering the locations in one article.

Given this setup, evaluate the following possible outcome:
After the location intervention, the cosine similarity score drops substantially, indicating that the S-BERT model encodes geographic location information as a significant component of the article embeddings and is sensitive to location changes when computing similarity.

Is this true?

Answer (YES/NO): NO